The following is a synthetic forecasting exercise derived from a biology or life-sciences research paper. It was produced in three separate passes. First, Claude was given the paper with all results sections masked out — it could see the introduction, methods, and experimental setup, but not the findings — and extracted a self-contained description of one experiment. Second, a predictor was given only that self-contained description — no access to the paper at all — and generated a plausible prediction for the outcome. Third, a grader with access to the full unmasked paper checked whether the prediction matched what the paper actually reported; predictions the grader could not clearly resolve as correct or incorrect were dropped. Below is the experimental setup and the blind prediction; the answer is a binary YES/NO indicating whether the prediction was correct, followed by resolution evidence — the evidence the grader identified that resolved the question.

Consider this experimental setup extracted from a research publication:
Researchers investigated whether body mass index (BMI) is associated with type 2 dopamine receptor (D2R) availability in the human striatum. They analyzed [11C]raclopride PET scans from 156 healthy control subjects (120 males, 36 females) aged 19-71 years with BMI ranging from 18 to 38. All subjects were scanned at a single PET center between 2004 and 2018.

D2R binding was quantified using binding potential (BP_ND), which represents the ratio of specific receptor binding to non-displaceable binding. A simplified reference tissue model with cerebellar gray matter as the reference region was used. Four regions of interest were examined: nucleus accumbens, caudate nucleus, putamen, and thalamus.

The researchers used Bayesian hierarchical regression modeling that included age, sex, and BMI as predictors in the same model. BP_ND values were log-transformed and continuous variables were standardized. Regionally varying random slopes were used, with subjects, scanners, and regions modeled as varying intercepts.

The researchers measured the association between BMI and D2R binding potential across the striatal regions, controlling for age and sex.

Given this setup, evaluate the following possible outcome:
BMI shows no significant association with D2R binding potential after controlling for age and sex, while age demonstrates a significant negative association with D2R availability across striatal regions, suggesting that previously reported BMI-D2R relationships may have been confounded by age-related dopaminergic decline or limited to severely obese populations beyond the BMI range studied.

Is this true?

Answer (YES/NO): NO